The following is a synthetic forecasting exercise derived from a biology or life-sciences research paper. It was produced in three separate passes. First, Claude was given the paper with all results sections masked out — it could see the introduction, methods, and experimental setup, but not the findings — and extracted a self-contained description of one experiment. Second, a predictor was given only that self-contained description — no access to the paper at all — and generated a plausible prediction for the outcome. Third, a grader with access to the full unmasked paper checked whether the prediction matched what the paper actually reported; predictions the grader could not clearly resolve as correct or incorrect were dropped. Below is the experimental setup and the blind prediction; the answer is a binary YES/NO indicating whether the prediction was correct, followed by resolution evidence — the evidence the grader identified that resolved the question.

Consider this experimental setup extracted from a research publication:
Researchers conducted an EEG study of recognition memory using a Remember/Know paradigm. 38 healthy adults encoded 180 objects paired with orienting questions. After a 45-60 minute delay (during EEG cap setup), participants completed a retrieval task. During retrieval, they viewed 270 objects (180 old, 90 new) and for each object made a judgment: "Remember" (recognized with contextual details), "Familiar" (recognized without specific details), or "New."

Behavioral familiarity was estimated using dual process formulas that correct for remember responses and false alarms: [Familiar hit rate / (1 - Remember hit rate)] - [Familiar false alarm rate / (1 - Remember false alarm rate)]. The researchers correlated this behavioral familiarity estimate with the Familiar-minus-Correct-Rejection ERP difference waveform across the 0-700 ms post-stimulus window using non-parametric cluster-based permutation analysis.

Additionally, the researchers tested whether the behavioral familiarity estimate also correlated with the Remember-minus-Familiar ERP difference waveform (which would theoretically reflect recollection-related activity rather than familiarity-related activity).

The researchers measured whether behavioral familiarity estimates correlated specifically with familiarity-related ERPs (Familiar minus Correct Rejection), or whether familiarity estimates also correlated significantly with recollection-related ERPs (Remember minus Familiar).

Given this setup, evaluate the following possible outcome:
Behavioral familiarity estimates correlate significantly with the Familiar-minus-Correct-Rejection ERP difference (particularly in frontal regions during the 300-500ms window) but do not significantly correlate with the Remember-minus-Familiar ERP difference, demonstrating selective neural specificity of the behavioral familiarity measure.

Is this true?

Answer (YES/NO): NO